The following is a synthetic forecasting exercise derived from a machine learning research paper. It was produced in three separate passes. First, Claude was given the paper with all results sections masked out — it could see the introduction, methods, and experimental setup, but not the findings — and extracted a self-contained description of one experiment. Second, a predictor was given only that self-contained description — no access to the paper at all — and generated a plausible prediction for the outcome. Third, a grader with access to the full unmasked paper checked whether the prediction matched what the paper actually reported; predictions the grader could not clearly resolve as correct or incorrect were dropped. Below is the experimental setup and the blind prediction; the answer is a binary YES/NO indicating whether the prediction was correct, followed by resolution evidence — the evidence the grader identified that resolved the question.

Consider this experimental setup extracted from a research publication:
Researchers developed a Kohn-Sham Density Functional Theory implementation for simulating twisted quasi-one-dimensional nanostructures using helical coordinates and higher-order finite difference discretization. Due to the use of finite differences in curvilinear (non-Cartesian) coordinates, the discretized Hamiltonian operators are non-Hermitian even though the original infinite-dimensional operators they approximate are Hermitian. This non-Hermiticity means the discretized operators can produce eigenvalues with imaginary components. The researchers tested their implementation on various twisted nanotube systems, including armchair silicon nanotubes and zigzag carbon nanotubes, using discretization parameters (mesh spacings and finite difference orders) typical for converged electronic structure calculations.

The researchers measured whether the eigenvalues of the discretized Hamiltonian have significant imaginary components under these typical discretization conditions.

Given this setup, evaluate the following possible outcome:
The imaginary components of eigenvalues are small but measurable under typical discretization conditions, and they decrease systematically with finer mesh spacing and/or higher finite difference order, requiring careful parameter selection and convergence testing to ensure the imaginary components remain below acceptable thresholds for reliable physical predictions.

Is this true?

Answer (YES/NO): NO